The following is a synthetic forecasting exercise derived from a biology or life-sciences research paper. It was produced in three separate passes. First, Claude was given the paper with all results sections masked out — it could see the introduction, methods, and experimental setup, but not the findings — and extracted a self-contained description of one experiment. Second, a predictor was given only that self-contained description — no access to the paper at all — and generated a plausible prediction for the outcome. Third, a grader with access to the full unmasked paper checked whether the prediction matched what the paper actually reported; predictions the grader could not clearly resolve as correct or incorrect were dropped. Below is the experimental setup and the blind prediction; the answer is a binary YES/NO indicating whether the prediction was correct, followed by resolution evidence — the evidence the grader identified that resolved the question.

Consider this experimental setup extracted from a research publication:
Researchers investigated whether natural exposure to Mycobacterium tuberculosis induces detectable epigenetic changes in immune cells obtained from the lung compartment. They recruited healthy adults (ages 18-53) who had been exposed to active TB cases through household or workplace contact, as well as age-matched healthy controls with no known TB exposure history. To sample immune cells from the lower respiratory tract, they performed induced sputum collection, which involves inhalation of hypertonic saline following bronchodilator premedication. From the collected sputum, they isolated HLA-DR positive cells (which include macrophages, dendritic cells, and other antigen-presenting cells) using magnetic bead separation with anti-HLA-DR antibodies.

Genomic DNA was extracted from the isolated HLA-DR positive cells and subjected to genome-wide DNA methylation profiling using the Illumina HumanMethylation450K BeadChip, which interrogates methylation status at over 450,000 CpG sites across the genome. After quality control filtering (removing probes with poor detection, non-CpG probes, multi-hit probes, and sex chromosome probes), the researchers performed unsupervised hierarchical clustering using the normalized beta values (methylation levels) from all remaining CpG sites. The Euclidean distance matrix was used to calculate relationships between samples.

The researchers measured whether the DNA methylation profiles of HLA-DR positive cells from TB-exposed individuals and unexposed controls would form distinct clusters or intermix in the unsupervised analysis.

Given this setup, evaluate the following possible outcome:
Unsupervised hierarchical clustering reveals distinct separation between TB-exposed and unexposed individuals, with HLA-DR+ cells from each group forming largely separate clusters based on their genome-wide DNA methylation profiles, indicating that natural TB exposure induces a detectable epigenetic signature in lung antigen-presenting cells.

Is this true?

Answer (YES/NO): YES